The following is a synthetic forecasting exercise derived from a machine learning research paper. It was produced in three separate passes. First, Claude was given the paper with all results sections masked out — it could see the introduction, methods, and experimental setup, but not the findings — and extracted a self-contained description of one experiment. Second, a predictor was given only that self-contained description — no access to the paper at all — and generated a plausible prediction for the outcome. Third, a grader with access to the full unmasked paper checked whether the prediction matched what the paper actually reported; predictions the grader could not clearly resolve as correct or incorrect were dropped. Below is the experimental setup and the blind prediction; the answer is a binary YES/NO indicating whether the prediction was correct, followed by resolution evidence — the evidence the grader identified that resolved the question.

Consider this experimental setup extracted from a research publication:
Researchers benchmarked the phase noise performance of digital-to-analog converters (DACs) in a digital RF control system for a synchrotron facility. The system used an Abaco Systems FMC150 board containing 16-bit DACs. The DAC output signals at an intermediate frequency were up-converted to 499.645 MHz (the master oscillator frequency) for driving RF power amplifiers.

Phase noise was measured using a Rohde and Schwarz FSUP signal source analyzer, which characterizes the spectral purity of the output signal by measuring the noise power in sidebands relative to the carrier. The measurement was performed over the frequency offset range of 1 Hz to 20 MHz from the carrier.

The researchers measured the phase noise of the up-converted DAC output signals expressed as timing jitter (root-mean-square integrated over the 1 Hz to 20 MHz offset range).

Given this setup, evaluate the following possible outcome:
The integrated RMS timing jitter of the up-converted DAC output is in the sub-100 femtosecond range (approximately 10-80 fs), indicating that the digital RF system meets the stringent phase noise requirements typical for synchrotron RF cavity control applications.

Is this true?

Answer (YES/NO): NO